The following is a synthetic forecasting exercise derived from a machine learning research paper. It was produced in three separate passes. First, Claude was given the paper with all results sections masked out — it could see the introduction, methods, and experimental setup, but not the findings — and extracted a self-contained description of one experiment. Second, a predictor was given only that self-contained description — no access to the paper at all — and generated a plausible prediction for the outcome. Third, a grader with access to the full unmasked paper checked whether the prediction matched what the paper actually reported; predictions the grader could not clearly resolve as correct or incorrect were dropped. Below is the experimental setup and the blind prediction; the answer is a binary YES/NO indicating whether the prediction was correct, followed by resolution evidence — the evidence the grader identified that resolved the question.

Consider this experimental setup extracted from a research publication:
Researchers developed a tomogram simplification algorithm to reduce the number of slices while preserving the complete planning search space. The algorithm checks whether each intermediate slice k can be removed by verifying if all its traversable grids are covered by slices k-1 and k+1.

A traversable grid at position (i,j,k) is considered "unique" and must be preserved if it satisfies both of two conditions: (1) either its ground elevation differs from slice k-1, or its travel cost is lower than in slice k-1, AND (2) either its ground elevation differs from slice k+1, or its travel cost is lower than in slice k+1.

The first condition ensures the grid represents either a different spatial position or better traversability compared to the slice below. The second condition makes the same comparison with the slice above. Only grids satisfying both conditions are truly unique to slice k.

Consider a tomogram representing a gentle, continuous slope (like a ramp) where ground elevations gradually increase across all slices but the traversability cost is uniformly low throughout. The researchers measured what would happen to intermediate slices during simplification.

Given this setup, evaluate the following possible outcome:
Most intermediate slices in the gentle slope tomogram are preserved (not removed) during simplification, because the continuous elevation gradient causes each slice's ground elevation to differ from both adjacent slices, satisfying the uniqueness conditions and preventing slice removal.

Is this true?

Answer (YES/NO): NO